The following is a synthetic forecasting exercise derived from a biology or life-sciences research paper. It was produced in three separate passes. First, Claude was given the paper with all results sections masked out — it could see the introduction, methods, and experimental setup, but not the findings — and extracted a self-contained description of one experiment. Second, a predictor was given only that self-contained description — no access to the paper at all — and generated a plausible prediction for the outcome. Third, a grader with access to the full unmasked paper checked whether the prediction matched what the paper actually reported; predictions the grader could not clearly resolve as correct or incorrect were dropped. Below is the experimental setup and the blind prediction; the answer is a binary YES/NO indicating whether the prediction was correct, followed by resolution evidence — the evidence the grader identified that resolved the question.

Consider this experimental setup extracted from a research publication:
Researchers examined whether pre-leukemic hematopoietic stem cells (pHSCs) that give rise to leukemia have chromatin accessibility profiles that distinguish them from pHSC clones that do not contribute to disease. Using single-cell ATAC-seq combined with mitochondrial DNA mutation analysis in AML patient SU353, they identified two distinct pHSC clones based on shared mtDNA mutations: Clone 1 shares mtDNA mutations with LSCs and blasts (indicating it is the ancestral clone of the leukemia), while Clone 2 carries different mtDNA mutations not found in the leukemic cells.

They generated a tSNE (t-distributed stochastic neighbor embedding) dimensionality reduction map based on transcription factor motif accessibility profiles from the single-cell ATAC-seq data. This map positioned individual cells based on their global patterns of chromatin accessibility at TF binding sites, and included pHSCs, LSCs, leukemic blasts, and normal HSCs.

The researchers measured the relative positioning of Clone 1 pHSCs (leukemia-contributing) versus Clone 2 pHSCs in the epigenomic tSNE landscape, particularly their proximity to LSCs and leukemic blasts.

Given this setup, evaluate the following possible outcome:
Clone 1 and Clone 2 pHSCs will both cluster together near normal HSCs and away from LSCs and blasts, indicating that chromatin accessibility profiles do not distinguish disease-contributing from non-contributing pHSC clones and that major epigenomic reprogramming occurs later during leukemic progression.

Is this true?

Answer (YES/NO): NO